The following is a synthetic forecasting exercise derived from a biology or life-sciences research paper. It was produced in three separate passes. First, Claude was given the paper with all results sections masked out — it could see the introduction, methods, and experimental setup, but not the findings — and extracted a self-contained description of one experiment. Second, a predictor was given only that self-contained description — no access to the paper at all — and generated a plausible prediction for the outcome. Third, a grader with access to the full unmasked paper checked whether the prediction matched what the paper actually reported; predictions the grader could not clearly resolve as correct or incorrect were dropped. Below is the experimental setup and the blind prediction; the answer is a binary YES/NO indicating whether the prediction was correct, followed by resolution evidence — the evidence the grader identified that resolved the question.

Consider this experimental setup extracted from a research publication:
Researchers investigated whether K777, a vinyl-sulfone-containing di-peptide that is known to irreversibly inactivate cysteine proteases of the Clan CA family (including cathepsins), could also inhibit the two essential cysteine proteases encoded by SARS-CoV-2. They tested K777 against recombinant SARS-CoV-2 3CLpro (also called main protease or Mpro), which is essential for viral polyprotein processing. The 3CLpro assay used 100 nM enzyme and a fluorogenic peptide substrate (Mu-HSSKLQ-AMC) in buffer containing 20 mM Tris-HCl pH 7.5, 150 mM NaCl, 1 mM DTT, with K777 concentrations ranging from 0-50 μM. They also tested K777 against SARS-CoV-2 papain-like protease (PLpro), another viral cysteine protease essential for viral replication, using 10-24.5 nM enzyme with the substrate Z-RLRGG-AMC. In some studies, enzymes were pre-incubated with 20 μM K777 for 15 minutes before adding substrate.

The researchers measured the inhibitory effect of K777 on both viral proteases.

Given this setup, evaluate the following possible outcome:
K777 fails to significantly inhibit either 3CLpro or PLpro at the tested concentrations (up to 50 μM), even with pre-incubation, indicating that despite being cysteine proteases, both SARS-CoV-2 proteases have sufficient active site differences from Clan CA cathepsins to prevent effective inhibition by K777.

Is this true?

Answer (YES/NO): YES